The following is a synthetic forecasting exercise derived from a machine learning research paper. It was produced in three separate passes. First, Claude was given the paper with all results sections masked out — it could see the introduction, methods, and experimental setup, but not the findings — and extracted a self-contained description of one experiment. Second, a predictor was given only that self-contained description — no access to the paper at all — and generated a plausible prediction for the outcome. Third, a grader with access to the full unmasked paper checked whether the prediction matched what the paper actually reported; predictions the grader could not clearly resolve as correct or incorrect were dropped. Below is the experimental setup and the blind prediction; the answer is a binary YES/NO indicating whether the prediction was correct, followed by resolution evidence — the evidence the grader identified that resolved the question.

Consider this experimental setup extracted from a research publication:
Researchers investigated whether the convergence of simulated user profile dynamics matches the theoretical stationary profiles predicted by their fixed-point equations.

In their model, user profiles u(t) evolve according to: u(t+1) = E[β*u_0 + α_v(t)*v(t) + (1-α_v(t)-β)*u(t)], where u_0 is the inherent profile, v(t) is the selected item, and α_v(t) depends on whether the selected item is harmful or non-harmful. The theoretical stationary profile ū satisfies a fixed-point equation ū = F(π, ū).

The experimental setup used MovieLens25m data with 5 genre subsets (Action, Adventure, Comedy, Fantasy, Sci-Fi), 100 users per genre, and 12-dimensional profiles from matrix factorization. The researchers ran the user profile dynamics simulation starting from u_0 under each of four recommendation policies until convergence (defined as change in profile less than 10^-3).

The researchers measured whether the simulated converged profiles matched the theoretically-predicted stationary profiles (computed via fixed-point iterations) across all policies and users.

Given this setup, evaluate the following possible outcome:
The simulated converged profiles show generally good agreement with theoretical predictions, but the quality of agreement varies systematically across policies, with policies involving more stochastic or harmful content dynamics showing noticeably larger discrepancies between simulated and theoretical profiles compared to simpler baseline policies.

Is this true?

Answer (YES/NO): NO